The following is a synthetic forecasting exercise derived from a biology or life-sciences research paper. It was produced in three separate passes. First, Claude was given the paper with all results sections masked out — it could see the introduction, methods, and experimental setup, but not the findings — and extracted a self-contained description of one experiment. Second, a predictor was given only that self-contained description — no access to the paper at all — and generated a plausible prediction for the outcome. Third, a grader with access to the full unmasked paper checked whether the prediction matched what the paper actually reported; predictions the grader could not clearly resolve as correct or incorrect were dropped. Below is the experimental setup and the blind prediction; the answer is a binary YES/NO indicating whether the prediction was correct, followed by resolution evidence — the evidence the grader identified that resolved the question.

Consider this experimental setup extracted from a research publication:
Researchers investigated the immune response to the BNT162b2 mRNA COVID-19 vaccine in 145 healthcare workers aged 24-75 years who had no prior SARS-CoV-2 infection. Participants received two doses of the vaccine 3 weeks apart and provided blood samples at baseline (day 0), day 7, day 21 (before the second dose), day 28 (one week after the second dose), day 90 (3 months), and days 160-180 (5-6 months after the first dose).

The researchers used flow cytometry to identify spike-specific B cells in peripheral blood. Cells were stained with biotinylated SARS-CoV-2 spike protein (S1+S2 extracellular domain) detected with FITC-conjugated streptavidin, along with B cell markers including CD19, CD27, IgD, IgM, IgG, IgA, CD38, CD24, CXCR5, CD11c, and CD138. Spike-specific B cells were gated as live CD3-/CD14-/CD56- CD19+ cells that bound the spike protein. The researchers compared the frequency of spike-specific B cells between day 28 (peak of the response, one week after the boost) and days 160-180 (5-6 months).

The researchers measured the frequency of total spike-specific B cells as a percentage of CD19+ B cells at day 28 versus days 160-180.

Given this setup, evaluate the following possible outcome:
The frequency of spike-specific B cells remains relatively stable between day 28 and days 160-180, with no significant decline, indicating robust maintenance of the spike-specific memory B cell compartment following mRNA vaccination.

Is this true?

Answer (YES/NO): YES